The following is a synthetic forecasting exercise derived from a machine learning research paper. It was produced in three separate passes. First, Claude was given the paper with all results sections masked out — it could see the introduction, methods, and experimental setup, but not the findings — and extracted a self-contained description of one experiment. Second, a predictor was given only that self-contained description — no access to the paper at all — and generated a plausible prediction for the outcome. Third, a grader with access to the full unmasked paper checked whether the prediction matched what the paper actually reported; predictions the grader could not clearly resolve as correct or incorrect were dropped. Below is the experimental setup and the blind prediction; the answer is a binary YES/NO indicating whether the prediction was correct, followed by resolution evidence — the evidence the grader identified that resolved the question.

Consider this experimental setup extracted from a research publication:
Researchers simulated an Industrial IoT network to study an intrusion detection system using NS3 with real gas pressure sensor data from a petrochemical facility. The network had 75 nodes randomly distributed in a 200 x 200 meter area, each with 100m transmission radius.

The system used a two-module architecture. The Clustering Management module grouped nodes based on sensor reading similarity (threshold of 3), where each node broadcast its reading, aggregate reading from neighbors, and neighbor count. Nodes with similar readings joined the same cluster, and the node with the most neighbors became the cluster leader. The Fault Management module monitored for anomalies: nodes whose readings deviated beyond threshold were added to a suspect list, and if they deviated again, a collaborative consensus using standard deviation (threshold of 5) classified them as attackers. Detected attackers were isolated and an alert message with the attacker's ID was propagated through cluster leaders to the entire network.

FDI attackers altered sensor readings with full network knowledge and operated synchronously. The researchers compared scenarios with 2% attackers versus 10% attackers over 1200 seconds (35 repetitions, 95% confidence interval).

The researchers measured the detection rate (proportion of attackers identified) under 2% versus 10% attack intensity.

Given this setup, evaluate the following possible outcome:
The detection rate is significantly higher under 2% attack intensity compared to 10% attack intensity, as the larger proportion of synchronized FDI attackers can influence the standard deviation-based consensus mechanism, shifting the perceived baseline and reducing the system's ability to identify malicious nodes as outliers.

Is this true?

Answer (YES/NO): NO